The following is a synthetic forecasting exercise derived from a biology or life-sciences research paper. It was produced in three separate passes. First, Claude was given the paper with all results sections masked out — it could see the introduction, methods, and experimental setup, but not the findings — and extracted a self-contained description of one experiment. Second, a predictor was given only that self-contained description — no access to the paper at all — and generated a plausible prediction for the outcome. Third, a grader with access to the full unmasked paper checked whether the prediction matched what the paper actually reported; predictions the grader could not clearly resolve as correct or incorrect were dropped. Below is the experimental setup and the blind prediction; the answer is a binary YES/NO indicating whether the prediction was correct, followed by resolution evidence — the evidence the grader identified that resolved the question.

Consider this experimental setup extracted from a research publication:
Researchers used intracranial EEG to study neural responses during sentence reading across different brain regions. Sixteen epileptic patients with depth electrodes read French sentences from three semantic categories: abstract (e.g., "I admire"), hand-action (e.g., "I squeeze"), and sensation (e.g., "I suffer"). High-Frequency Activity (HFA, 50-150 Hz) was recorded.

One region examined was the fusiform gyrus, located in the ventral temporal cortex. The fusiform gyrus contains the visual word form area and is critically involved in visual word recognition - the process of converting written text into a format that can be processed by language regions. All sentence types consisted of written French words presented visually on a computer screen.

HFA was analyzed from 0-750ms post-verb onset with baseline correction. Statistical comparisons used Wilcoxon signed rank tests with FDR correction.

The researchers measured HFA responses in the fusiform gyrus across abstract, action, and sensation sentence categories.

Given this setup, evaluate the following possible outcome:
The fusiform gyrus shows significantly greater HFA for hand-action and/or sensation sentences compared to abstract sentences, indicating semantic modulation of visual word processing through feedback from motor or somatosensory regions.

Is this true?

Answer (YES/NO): NO